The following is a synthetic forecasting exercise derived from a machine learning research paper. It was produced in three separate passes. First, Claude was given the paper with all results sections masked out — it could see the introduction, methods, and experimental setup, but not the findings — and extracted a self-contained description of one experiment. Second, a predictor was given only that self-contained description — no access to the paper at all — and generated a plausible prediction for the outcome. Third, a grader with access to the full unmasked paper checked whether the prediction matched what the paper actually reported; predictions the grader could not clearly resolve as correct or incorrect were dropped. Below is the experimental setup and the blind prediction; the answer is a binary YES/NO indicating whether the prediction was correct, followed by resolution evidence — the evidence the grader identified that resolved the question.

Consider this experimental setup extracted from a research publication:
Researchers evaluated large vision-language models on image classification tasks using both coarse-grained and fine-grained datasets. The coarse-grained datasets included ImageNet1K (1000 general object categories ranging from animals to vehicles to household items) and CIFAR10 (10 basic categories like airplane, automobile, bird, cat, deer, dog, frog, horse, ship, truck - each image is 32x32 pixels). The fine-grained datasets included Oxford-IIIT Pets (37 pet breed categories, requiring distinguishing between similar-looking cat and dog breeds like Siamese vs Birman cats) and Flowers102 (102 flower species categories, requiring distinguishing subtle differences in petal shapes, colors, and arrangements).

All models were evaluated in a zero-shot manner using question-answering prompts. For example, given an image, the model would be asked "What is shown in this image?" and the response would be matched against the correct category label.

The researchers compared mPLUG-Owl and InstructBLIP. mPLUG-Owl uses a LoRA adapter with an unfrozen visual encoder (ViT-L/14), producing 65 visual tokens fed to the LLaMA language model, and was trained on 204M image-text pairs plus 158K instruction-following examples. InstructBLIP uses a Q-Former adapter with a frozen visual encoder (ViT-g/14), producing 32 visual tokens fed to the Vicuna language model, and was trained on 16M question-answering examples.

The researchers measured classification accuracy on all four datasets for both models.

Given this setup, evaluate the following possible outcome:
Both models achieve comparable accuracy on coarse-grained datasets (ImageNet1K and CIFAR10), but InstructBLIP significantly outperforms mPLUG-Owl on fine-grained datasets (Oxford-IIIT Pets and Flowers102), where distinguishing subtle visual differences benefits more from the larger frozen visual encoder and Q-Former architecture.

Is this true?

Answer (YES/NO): NO